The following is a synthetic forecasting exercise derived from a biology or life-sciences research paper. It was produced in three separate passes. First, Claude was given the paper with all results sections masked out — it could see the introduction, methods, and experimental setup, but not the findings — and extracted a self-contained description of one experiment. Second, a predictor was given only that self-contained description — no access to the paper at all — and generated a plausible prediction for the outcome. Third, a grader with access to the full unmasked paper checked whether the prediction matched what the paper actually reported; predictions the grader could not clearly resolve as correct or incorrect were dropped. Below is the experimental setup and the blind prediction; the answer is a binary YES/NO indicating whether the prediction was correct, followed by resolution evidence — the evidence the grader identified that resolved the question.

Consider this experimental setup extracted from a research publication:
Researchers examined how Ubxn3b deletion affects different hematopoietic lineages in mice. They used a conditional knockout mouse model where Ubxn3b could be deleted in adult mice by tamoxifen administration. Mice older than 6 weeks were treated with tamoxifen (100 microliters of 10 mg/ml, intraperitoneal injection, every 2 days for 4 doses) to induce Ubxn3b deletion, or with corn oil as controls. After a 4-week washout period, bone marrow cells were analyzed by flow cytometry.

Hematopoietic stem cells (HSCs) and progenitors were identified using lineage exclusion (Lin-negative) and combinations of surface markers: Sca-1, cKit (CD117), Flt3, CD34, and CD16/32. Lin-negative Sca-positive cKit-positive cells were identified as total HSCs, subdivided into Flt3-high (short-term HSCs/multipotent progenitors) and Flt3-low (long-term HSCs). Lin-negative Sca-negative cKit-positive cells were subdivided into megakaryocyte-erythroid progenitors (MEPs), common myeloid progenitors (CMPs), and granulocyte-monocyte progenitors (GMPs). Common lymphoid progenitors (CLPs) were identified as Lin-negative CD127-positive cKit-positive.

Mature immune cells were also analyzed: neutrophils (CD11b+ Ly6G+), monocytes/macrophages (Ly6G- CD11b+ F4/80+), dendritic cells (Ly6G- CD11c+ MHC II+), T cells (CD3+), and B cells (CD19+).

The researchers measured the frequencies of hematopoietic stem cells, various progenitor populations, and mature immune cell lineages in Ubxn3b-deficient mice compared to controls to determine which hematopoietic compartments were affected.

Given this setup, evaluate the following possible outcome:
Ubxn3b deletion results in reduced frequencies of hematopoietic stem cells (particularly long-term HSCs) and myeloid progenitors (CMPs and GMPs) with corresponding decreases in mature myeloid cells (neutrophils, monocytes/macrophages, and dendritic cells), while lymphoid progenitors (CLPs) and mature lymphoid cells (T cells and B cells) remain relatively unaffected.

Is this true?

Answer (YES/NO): NO